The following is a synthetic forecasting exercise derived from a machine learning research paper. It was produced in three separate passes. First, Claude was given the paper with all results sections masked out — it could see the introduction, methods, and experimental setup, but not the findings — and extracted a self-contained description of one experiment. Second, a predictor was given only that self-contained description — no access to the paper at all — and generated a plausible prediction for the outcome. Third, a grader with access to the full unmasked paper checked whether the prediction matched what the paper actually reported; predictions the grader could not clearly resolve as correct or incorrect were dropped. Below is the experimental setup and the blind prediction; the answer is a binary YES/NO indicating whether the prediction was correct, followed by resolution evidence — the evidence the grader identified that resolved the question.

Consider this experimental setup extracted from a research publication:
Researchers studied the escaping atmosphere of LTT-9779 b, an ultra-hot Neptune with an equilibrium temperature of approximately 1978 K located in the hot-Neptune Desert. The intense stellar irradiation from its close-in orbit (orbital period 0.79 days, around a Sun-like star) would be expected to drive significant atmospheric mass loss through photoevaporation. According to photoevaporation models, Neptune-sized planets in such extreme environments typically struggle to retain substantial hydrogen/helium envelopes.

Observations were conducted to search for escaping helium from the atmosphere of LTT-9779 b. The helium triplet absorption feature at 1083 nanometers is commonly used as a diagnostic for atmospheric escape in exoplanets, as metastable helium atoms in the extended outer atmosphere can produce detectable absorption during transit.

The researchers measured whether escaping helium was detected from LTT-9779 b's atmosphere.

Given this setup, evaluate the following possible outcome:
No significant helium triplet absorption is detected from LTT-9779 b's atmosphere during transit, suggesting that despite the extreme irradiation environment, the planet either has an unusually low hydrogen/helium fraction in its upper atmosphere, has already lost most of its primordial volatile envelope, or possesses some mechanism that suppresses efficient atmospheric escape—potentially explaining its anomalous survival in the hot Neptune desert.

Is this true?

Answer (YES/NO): YES